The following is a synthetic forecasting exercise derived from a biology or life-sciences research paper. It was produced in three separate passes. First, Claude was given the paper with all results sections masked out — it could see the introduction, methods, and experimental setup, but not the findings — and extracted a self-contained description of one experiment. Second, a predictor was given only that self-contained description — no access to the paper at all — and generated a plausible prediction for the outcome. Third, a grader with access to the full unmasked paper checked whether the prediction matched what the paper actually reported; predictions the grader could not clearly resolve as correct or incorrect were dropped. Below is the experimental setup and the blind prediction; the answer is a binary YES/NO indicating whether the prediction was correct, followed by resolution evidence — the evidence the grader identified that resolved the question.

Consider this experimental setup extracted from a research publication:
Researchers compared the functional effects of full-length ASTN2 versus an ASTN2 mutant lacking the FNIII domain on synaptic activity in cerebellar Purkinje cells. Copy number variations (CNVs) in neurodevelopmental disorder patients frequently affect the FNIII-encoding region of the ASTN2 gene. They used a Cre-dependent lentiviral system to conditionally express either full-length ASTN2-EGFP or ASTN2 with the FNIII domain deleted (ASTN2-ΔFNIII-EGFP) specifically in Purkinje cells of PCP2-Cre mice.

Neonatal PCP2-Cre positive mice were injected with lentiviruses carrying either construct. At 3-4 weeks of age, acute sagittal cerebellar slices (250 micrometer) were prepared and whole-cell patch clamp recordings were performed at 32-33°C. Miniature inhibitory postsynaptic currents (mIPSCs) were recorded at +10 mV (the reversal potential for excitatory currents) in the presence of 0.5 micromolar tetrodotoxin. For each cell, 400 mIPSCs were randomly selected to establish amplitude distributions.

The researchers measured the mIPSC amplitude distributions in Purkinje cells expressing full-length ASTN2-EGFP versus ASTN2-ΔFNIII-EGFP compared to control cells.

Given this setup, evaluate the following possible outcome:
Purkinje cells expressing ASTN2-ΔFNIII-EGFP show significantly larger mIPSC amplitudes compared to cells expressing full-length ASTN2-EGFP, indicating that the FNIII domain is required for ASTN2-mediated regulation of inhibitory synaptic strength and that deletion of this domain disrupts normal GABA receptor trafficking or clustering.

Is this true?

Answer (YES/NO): NO